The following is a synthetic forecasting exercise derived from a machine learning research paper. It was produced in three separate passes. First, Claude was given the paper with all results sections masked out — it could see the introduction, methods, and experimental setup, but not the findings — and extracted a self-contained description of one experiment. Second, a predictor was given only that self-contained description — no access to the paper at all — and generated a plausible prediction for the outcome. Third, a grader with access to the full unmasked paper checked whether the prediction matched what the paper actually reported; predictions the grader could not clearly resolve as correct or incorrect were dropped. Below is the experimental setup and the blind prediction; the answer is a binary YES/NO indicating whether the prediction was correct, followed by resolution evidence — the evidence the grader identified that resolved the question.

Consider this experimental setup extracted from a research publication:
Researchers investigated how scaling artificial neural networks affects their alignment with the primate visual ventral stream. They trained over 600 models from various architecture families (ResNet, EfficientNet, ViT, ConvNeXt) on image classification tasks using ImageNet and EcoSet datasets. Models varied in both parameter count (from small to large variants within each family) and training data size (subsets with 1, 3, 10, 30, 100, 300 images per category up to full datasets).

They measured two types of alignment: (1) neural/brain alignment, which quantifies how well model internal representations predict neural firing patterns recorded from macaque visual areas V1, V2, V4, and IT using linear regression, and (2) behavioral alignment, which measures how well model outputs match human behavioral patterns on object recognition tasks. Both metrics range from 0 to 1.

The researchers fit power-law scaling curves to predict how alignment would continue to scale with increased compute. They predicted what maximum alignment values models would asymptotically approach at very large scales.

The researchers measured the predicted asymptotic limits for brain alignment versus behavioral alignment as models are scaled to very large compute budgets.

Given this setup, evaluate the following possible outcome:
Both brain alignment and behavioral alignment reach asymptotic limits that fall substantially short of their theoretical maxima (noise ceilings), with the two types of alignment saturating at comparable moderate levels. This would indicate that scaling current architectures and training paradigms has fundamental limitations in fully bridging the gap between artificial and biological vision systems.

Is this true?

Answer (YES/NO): NO